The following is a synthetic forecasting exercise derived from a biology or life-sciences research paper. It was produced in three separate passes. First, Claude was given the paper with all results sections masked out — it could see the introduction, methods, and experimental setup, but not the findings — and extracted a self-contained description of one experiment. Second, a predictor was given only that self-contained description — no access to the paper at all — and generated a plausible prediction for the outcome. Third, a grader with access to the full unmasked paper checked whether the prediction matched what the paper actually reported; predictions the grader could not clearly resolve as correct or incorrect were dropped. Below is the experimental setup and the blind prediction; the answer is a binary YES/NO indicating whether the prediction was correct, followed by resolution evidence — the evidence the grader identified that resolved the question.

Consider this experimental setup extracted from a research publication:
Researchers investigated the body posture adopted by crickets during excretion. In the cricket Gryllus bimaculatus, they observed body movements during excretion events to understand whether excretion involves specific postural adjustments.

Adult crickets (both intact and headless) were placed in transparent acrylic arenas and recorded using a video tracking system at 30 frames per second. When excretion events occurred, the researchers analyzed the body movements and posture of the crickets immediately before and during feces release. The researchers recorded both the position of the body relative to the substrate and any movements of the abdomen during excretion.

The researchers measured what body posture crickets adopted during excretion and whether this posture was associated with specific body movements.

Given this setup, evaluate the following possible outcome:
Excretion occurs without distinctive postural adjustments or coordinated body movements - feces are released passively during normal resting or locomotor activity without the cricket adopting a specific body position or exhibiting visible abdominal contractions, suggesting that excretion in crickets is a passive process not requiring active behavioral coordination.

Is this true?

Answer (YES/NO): NO